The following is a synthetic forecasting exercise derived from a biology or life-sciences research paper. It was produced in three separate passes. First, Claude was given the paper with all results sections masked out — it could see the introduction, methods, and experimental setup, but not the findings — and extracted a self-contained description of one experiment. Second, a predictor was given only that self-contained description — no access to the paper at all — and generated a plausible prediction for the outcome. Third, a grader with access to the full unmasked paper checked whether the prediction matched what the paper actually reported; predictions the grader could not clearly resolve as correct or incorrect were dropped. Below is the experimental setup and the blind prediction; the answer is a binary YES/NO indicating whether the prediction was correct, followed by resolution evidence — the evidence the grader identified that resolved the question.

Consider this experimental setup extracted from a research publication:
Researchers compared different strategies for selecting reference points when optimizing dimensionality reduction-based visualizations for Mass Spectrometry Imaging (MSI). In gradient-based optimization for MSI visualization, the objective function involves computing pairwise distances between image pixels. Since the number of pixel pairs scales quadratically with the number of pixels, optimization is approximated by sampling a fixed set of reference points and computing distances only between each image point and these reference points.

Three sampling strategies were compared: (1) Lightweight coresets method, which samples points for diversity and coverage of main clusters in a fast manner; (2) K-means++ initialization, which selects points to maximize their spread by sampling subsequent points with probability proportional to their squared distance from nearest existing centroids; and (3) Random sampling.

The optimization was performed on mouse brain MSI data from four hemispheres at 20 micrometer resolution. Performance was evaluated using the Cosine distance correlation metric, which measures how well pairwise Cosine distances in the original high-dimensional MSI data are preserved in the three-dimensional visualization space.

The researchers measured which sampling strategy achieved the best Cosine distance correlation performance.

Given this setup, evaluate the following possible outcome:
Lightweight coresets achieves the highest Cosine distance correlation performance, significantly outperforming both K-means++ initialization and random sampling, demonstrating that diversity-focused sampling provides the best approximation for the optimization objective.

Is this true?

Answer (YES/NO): NO